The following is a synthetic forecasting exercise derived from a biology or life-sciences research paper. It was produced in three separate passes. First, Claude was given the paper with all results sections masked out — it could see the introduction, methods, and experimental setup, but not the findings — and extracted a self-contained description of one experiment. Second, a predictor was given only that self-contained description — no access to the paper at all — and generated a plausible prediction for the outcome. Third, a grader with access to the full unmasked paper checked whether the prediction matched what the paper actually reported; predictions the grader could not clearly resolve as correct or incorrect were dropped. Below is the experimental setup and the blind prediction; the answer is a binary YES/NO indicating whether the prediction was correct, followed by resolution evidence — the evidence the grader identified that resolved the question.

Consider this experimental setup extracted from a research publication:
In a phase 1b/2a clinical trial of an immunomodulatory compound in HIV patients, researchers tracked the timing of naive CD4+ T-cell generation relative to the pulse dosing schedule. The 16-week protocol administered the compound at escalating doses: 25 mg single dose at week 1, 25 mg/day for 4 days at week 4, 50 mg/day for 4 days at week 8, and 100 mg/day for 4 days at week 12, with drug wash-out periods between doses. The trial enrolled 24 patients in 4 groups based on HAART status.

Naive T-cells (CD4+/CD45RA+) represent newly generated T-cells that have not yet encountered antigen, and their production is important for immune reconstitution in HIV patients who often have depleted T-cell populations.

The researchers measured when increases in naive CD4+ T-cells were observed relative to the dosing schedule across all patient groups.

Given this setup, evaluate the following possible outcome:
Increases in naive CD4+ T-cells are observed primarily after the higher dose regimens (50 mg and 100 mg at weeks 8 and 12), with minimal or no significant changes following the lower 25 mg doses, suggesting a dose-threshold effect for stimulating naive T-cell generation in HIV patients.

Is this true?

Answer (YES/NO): NO